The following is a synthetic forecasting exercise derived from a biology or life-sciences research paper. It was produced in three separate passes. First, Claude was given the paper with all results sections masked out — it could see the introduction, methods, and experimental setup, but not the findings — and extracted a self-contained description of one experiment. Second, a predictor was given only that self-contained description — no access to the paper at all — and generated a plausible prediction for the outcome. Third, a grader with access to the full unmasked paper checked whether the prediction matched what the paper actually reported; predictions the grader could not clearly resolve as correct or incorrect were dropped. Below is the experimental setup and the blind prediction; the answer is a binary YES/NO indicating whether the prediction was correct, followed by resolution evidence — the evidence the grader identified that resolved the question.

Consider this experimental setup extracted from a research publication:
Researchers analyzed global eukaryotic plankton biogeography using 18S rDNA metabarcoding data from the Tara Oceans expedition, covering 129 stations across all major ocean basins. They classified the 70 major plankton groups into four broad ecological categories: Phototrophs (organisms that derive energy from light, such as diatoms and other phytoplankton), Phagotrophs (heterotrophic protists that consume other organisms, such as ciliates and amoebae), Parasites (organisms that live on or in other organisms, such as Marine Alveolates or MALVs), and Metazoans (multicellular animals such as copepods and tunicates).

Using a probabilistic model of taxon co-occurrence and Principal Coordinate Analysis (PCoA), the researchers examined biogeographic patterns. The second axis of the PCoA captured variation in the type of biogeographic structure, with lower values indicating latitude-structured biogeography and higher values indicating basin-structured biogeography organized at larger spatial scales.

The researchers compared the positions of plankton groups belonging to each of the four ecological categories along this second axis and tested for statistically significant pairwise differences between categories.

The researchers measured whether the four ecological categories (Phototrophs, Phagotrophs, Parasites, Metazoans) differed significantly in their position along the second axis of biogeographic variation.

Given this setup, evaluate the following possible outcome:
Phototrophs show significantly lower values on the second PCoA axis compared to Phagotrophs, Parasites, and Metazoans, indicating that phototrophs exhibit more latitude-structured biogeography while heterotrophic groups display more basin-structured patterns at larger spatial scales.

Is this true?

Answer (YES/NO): YES